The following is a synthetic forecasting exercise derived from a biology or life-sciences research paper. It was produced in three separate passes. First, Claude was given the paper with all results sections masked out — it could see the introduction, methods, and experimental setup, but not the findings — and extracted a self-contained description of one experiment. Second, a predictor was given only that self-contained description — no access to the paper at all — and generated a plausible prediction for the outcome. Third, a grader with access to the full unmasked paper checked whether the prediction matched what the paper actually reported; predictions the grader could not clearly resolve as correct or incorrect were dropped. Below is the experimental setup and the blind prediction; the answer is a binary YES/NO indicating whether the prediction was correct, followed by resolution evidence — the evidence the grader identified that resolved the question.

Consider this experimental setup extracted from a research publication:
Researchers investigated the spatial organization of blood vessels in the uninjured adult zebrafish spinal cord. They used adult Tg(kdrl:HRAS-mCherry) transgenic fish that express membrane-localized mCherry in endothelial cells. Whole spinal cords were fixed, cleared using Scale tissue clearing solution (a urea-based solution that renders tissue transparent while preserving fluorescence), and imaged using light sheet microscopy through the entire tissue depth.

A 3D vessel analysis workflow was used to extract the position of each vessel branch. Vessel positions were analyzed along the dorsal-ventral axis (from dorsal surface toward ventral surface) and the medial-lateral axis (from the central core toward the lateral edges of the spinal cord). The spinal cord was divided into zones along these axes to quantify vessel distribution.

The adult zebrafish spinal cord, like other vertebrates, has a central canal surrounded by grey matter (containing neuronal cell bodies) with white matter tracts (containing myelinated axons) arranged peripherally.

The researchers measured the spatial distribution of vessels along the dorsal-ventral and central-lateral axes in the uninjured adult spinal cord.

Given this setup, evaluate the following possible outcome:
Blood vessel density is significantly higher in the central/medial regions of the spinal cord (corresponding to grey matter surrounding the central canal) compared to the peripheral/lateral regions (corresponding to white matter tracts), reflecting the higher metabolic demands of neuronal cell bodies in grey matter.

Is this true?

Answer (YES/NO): YES